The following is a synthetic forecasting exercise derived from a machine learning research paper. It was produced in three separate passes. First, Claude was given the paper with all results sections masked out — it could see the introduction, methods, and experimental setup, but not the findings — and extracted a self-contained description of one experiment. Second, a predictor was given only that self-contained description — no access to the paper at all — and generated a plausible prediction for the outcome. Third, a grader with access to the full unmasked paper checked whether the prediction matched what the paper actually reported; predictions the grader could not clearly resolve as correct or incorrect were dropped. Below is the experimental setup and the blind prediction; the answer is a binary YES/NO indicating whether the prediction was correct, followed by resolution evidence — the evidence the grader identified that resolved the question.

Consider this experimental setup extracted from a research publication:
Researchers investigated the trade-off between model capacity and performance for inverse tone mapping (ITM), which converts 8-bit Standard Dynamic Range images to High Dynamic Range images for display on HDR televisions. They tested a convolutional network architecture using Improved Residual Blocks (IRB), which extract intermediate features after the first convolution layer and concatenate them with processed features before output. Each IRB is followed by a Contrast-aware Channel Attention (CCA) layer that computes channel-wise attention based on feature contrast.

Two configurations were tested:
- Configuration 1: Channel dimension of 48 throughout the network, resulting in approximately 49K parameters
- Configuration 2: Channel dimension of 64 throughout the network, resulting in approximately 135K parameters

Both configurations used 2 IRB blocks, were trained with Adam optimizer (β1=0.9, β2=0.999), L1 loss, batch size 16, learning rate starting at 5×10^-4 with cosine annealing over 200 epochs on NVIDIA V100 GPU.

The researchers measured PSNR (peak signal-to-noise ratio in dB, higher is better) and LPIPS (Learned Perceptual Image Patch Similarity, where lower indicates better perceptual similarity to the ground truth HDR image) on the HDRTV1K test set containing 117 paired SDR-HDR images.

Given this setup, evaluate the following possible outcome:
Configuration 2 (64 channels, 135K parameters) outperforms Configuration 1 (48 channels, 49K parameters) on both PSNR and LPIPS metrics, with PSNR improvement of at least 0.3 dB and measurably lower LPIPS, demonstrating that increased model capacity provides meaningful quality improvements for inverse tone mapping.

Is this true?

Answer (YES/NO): NO